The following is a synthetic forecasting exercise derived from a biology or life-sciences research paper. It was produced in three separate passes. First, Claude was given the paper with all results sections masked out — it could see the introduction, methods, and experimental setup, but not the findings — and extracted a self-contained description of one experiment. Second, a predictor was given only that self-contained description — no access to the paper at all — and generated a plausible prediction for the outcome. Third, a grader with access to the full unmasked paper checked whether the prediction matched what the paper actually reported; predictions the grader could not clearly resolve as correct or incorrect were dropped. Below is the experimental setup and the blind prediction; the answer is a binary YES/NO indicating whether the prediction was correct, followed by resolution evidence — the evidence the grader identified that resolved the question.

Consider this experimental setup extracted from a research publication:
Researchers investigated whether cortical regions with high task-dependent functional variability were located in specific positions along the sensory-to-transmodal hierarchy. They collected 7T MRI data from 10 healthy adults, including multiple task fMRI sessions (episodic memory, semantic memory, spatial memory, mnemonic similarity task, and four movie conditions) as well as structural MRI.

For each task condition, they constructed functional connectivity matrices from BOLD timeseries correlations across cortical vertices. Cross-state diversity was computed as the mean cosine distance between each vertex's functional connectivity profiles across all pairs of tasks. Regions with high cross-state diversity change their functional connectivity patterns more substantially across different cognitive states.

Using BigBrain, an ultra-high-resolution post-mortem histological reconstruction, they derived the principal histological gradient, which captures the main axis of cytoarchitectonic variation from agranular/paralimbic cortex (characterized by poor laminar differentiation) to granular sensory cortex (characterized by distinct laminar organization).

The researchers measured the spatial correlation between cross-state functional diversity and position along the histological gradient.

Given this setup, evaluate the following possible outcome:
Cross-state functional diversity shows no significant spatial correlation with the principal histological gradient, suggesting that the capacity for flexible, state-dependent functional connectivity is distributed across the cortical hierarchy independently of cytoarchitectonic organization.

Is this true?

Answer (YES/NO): NO